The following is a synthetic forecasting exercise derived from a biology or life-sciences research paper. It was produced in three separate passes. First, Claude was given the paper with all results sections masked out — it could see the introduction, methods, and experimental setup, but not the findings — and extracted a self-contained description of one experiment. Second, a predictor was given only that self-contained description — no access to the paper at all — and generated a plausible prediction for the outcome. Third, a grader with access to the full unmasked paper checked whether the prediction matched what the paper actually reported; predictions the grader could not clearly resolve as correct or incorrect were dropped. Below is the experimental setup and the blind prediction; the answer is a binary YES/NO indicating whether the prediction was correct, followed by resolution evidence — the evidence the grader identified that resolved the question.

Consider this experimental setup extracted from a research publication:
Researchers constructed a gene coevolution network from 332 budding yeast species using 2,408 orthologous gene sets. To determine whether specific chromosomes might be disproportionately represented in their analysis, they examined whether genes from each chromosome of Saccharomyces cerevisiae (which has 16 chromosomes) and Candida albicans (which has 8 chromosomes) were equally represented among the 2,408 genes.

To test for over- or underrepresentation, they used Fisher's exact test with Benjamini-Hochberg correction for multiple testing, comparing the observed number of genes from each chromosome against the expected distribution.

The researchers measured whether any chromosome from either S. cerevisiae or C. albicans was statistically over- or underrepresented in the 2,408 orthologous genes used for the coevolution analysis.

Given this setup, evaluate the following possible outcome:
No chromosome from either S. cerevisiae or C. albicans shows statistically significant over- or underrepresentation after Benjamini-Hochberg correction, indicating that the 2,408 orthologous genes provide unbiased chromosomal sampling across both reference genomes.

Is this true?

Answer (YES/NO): YES